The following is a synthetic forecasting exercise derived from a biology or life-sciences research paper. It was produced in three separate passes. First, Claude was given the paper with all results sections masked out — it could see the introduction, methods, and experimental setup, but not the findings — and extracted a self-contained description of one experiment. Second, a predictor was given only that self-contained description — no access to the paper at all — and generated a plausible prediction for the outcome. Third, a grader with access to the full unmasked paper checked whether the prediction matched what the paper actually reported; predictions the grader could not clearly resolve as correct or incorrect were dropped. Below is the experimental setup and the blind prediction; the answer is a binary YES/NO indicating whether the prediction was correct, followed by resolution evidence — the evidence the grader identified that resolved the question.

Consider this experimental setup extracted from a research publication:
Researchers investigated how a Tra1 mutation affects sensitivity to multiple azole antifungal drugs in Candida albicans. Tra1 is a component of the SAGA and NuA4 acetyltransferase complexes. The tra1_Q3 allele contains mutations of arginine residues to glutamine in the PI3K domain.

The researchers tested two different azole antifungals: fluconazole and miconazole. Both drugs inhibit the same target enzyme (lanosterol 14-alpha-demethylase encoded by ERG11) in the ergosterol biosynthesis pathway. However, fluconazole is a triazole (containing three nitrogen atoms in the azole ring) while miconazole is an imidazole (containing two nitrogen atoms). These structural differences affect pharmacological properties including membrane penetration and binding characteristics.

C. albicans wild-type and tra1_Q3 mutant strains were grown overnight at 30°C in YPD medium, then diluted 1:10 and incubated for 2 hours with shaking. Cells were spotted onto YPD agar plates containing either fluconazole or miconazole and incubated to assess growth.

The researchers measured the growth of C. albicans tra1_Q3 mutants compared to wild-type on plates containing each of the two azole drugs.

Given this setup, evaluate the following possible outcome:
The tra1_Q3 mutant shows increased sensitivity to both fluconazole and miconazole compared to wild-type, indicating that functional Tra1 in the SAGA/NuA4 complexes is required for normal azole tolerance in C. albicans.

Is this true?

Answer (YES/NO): NO